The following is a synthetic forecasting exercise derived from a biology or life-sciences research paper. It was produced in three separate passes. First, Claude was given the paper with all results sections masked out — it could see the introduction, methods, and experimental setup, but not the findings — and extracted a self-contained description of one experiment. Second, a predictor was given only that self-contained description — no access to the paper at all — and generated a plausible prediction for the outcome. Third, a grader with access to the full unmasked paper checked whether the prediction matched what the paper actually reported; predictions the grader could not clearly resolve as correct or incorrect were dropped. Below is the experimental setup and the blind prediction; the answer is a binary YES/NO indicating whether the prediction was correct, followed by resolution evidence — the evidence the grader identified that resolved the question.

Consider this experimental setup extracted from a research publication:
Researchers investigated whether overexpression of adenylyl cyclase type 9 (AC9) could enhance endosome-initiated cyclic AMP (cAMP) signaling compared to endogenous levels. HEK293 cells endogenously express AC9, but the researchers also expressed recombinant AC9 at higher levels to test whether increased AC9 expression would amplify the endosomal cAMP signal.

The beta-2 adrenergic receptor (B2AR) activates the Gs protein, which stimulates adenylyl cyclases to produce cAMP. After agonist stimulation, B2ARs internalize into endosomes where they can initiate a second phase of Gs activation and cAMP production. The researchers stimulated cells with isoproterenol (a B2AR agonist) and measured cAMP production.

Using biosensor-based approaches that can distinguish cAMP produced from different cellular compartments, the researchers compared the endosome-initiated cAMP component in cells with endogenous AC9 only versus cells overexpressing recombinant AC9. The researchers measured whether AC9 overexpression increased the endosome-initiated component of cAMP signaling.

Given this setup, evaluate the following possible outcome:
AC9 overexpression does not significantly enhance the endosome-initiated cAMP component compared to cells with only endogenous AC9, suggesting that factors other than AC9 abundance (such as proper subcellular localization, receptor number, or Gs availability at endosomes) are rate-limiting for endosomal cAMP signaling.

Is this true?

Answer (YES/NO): NO